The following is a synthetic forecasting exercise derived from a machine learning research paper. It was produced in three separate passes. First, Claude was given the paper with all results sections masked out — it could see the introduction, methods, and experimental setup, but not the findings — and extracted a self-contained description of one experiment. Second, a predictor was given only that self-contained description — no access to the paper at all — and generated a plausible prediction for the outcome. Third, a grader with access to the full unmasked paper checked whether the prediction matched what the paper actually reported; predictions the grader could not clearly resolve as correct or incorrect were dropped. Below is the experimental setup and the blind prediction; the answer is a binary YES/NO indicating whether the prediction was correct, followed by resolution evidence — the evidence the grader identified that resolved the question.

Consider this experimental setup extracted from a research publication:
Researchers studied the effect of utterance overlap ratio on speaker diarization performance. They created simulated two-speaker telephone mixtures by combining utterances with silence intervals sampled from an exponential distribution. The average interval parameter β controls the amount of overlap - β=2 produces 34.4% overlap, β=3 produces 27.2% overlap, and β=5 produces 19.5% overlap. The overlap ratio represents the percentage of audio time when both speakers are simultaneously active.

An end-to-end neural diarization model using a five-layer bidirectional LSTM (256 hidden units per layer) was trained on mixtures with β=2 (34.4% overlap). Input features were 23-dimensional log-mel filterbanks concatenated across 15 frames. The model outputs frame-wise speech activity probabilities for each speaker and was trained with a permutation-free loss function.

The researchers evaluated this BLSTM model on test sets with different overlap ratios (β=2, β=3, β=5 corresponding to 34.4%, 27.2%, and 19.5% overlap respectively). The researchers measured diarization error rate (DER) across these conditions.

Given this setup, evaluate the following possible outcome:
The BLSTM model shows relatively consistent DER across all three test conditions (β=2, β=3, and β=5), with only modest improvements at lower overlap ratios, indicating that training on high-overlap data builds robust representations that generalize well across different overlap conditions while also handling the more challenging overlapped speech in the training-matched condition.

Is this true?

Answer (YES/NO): NO